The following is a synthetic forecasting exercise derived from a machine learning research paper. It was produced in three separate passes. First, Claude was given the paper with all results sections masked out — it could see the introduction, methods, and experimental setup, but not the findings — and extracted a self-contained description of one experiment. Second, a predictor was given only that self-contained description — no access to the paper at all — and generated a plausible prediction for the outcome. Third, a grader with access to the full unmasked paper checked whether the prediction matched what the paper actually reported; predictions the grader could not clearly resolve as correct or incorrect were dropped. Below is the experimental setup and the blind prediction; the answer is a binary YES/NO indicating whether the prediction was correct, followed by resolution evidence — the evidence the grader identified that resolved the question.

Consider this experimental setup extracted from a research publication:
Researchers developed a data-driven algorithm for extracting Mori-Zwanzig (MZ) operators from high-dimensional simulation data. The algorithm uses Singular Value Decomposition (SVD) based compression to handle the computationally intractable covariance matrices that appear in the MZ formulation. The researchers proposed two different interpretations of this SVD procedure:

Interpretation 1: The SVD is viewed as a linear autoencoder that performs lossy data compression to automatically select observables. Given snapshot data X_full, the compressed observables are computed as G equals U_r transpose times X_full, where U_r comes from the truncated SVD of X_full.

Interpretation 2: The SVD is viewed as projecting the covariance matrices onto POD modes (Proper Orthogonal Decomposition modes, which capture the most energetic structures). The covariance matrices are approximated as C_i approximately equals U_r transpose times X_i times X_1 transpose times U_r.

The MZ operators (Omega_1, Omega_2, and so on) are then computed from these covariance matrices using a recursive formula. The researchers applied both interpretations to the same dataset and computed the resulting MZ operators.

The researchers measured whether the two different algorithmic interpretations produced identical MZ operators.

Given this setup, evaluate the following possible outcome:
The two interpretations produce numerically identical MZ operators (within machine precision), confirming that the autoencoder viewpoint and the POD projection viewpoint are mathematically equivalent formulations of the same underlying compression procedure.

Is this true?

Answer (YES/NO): YES